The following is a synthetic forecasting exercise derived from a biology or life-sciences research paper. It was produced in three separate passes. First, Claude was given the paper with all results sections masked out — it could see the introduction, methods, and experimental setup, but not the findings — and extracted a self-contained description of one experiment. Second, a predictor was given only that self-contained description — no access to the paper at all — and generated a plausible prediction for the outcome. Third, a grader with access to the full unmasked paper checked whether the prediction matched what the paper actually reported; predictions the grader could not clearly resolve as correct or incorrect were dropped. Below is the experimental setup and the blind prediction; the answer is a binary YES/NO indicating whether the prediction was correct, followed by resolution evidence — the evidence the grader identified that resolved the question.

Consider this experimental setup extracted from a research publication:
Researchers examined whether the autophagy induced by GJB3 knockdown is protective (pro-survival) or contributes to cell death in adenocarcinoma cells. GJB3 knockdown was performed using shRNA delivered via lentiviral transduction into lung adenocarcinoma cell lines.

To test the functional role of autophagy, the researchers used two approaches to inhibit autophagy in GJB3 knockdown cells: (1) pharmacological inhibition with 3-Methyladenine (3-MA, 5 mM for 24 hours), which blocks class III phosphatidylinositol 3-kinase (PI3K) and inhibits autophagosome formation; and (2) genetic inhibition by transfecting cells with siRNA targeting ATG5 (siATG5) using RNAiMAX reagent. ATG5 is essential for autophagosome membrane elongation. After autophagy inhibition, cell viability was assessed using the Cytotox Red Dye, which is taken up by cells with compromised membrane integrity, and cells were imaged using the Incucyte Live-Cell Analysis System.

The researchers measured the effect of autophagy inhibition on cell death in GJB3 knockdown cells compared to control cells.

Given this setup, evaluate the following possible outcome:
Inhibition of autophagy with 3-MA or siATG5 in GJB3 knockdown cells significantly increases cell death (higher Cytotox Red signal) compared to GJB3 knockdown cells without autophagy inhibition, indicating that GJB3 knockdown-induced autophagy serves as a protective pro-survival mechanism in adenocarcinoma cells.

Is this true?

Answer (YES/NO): NO